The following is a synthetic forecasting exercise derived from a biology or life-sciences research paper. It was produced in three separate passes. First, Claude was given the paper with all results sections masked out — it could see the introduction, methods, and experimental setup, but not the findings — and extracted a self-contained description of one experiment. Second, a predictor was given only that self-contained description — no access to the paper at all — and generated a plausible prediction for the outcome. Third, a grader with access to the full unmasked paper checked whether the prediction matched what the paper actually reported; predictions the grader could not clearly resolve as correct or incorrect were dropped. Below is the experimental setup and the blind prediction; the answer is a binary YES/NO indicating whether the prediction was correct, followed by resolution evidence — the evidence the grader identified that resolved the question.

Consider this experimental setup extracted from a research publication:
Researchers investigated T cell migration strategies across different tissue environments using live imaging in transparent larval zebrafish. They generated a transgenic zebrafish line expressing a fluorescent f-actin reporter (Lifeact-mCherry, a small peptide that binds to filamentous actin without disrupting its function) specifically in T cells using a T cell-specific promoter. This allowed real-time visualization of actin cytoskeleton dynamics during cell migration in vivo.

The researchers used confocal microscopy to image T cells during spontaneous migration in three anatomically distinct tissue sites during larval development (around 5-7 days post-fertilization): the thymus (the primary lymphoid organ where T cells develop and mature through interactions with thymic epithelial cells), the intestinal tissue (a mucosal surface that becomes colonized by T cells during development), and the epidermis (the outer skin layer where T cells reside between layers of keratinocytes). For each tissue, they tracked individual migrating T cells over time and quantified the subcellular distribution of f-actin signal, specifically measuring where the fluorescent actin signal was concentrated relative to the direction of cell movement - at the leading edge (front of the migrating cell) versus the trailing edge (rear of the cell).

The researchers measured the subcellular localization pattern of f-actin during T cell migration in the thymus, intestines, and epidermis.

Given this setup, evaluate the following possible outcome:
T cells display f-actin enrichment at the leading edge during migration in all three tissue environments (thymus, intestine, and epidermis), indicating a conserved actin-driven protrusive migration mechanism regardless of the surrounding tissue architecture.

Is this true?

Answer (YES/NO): NO